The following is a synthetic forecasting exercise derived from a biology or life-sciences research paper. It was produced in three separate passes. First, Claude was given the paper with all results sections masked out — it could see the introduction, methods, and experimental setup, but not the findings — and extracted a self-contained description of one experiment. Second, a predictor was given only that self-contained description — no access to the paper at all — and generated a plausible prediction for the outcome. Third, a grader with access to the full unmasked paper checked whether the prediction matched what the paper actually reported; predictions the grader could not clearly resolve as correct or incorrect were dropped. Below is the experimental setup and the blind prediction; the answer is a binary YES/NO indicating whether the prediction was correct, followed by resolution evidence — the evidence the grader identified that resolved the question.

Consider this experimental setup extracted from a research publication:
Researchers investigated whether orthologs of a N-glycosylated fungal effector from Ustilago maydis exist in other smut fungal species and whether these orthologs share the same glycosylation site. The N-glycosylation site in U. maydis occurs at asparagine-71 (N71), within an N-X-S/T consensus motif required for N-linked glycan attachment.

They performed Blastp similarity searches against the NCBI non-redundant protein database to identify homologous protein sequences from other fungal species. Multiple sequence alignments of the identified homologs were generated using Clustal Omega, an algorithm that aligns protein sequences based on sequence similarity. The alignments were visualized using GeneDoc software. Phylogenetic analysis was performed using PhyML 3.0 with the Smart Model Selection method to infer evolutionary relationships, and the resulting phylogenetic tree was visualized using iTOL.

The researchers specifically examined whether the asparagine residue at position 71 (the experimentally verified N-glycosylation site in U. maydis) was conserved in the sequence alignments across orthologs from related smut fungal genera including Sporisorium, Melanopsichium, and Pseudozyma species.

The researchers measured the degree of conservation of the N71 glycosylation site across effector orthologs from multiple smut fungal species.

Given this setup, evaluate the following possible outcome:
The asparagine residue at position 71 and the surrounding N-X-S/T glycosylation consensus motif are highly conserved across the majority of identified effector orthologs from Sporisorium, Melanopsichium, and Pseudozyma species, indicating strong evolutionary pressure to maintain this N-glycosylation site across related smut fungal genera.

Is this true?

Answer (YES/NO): NO